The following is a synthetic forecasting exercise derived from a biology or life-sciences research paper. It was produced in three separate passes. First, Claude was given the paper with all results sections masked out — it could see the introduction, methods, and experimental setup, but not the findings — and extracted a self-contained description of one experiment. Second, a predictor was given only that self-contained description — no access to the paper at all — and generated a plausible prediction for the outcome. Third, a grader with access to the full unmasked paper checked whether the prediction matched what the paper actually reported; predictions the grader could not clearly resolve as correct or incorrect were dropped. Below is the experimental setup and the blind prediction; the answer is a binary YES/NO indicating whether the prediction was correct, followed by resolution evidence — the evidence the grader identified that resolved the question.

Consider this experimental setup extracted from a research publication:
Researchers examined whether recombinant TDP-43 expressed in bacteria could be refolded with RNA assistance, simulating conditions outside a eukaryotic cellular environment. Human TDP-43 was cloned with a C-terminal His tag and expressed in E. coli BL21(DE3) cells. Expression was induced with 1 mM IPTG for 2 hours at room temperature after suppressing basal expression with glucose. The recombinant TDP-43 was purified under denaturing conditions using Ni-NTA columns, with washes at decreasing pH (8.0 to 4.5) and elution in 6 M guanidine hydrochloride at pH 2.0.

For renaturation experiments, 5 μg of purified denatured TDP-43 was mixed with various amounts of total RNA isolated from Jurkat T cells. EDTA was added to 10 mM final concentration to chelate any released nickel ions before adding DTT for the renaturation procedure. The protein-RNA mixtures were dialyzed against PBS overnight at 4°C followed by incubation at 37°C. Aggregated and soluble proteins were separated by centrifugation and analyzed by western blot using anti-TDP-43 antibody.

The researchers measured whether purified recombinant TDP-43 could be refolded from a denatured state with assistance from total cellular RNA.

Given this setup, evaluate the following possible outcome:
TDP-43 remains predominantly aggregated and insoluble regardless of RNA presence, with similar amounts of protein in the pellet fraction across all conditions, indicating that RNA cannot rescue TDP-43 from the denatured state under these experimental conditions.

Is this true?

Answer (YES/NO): NO